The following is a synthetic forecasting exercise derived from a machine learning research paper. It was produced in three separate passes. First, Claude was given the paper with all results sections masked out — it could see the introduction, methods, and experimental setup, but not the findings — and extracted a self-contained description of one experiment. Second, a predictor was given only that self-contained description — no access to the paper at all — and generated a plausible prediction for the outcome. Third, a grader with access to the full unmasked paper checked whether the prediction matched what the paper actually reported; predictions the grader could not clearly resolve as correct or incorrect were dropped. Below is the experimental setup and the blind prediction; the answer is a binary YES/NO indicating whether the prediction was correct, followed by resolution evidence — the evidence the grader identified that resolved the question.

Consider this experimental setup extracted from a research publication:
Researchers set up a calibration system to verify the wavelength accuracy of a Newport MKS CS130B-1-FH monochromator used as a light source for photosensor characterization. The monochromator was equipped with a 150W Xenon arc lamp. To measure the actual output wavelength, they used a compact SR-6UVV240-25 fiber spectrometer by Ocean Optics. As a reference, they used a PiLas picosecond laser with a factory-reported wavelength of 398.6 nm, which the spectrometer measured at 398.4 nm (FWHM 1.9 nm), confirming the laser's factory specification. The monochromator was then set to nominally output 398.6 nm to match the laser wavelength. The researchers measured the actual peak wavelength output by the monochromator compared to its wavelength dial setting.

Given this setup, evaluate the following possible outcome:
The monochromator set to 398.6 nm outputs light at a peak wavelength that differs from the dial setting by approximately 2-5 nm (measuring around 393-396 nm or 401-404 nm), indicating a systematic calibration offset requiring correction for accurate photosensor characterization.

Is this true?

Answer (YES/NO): YES